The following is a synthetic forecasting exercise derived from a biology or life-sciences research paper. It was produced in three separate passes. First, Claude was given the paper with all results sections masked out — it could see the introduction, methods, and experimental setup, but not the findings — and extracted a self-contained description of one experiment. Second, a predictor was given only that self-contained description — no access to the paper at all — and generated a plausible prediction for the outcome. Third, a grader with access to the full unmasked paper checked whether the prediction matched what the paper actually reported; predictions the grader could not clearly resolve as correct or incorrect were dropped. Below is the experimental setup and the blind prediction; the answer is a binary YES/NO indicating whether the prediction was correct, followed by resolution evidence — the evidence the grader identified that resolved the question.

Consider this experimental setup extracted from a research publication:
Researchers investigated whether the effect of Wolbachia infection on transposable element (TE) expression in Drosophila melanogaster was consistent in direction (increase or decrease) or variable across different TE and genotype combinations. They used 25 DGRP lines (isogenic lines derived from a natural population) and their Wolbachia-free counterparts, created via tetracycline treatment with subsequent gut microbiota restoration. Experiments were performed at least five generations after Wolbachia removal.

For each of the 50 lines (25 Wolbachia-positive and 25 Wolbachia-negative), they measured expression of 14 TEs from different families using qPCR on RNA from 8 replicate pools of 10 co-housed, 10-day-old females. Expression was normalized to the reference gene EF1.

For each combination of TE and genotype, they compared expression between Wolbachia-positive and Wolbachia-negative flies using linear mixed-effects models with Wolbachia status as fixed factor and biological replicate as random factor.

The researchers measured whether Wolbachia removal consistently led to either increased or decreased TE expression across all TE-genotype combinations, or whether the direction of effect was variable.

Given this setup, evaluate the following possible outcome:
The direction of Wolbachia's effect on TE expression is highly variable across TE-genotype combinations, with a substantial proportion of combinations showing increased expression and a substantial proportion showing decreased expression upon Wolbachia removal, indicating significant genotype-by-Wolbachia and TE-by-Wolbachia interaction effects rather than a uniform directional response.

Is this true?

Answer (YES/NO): YES